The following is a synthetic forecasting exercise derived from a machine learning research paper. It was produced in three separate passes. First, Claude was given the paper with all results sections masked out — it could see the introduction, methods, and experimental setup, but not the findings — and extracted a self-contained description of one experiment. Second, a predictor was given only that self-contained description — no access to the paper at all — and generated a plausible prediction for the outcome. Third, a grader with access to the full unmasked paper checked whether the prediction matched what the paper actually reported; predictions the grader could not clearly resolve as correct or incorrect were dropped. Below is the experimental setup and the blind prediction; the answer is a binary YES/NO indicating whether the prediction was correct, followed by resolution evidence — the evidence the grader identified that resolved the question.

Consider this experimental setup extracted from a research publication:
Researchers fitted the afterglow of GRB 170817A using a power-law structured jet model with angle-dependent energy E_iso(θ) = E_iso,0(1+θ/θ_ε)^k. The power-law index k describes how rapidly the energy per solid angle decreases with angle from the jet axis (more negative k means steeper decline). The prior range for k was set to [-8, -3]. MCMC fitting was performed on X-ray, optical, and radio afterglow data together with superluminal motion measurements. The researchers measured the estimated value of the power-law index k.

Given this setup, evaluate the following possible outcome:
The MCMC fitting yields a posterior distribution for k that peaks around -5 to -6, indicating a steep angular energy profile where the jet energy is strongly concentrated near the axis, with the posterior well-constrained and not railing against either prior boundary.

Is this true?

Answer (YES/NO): YES